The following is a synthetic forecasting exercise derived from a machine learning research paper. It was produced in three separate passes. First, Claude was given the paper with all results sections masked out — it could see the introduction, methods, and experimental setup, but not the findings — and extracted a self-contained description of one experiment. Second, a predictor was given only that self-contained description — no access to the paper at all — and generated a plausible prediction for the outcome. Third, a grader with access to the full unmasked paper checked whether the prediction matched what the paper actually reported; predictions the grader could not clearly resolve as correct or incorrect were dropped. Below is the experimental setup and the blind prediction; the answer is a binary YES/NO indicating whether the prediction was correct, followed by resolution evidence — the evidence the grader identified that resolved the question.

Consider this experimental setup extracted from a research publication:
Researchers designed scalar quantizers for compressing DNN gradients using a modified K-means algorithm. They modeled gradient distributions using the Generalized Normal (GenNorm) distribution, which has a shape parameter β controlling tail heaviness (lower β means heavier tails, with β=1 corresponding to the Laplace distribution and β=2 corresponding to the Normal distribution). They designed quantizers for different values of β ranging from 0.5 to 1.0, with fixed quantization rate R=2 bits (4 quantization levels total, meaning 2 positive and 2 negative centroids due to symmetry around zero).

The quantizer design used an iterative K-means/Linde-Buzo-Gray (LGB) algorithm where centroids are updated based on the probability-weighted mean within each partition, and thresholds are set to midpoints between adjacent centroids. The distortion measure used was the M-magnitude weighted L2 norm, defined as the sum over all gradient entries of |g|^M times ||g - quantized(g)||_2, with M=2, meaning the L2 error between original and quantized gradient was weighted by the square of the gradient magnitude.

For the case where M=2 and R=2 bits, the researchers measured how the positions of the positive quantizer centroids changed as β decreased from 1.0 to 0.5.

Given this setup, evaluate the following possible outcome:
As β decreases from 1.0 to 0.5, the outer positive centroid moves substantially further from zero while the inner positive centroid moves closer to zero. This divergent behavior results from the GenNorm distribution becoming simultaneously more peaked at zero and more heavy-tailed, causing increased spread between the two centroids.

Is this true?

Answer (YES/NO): NO